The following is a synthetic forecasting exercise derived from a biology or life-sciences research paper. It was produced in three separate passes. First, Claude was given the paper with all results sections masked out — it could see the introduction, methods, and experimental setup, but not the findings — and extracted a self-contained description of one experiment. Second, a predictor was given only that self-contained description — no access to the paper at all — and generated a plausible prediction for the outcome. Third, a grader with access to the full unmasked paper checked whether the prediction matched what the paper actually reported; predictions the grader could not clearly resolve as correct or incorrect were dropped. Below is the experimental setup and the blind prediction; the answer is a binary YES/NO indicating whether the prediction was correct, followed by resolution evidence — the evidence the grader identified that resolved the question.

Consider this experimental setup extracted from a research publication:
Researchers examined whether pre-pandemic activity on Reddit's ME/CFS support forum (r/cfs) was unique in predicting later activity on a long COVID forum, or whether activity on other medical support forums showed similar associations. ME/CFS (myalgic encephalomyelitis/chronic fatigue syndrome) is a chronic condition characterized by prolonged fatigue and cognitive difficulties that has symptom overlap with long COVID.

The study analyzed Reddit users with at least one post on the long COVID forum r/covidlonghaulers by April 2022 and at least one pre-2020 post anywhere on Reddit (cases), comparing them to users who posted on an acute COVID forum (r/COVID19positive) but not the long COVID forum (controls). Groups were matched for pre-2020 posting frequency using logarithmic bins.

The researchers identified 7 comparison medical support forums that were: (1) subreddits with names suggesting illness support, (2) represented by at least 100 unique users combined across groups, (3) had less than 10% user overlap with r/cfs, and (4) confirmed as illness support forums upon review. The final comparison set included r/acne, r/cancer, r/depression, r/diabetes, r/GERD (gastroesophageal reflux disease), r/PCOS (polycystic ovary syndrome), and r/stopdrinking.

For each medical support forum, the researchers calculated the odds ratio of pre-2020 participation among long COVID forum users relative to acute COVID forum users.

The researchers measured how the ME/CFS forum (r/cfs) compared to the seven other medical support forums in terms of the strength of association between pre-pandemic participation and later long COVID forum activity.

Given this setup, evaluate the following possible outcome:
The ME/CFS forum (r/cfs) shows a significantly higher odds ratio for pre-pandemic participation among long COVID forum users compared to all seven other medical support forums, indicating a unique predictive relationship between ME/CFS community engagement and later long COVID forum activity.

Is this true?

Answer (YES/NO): YES